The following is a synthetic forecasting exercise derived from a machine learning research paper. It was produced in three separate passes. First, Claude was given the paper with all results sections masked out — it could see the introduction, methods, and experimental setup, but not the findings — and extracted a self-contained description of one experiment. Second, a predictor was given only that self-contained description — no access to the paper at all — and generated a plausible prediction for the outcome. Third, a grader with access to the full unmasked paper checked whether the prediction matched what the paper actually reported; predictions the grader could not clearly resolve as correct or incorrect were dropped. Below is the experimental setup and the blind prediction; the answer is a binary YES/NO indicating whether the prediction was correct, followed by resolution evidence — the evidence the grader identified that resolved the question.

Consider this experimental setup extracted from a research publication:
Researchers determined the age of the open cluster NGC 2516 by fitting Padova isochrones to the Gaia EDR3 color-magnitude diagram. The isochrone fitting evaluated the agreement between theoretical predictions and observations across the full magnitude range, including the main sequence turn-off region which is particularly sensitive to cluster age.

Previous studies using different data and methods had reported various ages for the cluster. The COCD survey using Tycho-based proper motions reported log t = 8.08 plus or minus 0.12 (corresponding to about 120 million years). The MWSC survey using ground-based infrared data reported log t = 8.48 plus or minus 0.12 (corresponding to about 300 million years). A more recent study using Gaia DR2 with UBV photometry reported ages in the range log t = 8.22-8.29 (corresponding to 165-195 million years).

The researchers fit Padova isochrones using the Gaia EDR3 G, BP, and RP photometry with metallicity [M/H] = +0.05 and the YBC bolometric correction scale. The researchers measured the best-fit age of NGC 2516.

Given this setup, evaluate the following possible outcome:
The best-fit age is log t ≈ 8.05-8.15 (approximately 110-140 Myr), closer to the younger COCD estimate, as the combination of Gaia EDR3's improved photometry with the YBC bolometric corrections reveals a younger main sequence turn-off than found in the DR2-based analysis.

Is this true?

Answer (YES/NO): YES